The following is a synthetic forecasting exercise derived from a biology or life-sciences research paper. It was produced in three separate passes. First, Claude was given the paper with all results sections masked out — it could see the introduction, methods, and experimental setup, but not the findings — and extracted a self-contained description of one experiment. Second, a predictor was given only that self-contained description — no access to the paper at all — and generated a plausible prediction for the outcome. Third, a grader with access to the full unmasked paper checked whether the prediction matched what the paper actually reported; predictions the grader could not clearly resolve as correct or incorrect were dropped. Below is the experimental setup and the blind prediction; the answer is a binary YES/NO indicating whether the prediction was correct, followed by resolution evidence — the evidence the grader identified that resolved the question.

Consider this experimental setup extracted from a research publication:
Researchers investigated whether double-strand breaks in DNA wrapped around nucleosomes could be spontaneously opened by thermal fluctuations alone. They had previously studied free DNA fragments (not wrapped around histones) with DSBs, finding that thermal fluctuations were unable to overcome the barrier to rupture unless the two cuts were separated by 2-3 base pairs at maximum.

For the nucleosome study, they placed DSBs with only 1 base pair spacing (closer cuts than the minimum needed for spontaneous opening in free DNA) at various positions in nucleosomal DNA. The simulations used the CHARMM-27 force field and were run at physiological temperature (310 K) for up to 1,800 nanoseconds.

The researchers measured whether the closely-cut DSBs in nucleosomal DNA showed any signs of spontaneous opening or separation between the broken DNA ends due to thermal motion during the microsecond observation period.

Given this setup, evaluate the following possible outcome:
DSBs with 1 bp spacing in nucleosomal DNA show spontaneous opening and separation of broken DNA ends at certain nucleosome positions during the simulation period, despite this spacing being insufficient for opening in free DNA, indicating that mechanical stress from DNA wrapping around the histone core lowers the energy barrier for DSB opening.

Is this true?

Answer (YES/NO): NO